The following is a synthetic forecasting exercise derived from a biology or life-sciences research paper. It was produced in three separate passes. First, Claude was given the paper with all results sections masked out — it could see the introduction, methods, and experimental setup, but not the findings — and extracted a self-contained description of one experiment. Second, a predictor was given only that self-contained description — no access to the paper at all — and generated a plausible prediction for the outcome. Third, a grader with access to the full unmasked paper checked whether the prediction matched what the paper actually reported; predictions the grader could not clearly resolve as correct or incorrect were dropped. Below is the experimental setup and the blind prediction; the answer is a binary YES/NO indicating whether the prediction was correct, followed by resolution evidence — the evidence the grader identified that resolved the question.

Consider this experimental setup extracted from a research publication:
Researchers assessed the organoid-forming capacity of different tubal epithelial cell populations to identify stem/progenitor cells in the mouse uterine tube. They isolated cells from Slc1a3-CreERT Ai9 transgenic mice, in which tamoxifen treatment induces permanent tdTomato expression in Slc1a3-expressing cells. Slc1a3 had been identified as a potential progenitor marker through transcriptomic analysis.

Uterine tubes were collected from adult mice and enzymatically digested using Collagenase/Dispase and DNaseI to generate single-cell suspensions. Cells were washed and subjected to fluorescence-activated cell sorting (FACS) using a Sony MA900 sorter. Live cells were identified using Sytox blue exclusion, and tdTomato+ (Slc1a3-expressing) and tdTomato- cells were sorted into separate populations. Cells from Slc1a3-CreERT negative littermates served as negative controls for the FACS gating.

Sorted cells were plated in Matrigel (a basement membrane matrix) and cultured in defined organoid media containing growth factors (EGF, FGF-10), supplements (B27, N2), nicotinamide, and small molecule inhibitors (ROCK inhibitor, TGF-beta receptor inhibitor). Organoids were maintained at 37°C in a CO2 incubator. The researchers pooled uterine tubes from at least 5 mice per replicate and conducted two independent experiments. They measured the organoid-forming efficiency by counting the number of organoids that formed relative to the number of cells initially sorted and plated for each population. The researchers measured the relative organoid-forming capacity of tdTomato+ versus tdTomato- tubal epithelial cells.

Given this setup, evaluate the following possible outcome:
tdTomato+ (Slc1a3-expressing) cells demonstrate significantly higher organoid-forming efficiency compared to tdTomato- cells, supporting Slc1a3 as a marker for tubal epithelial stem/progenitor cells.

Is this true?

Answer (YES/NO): YES